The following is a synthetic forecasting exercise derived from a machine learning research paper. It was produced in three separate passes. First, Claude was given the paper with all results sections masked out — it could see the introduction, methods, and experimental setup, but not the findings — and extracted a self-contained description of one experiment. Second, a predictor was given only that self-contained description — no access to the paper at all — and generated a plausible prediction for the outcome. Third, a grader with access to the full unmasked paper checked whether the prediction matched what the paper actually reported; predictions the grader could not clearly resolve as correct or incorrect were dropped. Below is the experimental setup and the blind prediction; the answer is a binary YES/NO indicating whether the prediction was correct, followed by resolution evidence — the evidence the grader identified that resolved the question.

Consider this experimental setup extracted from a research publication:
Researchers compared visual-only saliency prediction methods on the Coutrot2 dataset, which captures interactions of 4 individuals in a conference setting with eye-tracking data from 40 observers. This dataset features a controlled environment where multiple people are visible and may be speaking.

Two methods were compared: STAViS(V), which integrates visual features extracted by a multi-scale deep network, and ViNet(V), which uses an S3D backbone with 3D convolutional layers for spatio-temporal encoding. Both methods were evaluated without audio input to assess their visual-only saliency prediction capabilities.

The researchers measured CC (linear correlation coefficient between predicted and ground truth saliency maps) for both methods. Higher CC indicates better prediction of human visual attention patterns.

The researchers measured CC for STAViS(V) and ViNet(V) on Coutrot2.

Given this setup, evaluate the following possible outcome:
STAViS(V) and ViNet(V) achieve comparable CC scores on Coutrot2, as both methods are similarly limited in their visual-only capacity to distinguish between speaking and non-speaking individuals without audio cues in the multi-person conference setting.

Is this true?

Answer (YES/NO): NO